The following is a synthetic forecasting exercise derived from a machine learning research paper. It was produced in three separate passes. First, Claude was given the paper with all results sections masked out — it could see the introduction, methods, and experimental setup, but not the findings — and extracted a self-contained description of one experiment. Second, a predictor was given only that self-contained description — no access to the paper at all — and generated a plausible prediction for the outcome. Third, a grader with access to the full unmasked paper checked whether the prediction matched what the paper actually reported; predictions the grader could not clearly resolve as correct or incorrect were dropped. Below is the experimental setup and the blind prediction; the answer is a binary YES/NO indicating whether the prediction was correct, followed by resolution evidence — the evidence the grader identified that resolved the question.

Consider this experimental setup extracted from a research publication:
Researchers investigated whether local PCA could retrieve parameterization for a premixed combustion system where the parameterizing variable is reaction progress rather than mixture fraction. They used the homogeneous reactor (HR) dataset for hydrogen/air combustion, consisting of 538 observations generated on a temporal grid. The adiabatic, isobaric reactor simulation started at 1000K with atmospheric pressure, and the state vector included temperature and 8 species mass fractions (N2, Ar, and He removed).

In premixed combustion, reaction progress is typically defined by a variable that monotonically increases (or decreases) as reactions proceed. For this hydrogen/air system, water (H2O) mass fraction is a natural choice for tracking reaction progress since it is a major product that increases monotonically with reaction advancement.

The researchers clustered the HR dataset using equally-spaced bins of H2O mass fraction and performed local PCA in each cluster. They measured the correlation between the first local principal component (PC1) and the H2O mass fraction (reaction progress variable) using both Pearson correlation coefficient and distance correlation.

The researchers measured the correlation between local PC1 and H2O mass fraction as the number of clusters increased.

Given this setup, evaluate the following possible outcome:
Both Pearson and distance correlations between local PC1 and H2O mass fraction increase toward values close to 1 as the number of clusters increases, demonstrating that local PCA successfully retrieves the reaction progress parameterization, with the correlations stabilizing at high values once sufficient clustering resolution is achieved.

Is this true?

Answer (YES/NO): NO